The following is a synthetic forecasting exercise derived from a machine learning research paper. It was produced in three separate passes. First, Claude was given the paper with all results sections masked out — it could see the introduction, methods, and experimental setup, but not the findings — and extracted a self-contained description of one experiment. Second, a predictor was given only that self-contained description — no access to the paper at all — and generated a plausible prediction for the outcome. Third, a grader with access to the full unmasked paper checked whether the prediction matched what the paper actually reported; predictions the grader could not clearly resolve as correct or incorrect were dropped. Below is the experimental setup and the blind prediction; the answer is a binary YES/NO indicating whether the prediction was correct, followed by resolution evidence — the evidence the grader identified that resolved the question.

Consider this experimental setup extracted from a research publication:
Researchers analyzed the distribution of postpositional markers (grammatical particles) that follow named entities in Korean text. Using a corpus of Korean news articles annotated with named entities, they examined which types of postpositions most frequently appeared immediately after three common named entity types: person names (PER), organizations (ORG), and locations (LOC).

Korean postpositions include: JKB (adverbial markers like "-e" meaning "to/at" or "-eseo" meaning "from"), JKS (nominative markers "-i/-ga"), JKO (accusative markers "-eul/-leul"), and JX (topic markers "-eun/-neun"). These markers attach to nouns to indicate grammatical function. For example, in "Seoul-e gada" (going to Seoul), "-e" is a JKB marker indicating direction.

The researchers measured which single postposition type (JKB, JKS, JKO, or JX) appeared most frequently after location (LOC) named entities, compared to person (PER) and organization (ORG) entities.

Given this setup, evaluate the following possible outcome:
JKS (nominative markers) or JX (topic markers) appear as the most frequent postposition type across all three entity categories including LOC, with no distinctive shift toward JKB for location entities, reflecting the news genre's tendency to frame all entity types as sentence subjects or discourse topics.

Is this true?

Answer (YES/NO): NO